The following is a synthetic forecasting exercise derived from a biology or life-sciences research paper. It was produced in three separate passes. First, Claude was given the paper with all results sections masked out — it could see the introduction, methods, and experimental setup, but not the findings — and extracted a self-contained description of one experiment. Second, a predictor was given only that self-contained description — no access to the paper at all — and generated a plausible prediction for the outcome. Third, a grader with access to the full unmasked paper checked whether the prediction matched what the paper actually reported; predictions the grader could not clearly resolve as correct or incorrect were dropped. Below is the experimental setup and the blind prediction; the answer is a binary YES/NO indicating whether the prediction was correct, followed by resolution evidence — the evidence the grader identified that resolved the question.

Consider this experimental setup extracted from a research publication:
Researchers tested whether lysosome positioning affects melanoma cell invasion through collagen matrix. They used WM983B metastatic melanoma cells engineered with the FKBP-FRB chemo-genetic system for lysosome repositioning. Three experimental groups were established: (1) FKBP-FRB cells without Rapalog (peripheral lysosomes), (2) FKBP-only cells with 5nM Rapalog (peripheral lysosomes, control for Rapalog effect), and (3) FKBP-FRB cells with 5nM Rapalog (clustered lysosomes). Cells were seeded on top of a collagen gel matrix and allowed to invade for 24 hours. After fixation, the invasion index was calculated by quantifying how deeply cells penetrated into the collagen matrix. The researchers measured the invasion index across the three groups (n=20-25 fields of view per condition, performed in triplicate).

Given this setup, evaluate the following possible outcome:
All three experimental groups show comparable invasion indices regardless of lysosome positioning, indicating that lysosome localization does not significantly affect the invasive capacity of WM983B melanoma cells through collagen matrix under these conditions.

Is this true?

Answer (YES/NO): NO